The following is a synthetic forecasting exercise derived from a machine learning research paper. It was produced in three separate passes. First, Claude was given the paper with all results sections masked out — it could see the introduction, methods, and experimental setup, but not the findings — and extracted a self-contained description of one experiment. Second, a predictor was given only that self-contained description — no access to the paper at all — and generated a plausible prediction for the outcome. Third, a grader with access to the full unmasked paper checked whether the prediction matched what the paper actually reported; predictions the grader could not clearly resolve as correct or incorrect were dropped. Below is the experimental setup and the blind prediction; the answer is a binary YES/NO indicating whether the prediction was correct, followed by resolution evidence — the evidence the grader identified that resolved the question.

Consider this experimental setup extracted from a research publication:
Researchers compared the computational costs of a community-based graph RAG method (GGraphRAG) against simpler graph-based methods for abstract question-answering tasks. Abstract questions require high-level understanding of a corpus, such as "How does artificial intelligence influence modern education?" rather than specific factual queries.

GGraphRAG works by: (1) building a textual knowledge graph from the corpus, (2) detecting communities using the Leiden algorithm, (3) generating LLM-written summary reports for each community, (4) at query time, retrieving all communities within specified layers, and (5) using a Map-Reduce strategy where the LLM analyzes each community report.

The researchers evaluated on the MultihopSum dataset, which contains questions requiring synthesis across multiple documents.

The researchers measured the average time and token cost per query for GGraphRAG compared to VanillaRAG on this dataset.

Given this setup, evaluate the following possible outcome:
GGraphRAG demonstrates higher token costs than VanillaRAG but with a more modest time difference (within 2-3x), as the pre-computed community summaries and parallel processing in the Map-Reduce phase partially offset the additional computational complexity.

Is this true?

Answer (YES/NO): NO